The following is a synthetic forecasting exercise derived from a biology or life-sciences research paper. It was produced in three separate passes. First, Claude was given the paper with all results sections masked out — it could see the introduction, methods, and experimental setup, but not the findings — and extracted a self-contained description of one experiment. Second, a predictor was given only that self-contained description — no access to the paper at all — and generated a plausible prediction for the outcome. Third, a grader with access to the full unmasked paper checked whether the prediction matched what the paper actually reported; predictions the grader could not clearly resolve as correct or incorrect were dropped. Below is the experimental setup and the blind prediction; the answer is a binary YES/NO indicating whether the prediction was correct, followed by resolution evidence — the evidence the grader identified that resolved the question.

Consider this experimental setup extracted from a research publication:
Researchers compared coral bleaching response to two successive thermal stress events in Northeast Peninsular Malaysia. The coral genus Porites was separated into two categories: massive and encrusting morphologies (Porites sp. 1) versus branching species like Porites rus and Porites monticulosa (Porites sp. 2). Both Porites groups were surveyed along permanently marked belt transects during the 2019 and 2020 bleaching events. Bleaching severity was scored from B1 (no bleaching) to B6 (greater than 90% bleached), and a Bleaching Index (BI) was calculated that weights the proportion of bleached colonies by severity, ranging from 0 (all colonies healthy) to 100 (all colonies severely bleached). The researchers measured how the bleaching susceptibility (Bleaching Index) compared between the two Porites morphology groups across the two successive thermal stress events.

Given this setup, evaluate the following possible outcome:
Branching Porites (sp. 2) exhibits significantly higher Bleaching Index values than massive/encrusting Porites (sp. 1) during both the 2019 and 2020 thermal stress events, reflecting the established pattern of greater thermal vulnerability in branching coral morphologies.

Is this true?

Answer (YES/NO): NO